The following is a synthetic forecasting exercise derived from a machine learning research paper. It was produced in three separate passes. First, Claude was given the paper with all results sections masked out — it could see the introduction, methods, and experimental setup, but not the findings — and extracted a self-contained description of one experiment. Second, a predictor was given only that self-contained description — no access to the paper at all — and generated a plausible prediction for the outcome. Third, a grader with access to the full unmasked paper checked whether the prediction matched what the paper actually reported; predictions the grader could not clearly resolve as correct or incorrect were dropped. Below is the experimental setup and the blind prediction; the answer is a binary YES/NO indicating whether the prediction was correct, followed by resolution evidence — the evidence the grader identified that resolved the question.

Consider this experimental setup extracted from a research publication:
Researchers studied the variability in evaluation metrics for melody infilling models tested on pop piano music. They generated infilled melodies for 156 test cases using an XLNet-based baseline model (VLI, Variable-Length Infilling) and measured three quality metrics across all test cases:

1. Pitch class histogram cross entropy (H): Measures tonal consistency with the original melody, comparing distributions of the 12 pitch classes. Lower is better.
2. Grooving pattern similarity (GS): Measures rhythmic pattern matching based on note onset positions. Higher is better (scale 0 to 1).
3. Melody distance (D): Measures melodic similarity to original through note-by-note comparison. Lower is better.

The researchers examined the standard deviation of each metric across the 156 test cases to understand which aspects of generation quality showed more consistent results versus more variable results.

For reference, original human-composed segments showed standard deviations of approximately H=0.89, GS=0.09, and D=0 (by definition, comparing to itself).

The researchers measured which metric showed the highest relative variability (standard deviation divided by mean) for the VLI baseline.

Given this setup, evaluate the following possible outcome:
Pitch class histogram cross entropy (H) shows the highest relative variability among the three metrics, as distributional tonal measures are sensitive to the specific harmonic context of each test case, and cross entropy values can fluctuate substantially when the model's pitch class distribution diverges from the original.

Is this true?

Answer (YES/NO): NO